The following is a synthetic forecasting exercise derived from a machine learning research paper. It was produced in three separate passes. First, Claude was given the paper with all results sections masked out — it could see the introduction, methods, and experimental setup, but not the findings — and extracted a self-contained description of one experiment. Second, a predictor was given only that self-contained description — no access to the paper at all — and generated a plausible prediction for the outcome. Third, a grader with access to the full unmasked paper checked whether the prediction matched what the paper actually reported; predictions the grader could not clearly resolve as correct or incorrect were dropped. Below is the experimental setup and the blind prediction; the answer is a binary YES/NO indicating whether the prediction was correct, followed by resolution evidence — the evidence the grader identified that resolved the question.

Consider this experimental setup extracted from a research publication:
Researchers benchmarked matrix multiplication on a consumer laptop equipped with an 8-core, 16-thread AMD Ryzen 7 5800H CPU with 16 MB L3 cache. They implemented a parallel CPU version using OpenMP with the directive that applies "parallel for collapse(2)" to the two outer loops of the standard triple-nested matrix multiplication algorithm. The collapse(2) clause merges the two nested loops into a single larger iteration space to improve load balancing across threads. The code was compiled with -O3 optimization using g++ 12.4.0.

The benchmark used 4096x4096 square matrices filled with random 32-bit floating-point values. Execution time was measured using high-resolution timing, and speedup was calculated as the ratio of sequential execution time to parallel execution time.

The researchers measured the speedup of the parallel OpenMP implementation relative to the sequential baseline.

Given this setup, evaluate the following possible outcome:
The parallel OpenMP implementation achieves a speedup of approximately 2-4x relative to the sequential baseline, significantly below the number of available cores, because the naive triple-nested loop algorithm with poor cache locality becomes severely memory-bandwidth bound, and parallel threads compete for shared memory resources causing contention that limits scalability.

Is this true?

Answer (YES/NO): NO